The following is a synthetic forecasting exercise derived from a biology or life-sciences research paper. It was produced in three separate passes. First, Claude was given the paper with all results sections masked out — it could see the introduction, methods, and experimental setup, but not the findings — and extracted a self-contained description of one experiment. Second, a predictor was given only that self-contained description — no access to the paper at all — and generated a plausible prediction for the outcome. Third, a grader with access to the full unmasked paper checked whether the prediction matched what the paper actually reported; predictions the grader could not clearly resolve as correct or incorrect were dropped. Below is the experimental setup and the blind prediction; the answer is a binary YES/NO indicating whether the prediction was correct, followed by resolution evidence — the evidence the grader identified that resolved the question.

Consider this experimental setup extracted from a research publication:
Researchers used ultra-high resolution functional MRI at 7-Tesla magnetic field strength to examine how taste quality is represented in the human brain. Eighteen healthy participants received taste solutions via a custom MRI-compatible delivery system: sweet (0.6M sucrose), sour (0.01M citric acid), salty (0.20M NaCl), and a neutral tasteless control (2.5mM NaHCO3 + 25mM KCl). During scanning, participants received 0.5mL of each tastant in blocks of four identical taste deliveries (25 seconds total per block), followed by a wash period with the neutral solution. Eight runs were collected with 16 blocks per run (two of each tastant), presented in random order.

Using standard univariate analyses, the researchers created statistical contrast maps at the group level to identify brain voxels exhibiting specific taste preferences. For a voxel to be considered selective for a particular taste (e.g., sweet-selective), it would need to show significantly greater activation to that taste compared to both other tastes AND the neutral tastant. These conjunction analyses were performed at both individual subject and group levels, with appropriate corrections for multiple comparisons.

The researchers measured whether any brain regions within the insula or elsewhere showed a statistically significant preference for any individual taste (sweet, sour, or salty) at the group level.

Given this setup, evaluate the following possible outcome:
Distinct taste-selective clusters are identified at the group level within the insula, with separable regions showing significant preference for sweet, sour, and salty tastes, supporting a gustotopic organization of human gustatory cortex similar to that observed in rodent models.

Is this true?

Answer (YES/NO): NO